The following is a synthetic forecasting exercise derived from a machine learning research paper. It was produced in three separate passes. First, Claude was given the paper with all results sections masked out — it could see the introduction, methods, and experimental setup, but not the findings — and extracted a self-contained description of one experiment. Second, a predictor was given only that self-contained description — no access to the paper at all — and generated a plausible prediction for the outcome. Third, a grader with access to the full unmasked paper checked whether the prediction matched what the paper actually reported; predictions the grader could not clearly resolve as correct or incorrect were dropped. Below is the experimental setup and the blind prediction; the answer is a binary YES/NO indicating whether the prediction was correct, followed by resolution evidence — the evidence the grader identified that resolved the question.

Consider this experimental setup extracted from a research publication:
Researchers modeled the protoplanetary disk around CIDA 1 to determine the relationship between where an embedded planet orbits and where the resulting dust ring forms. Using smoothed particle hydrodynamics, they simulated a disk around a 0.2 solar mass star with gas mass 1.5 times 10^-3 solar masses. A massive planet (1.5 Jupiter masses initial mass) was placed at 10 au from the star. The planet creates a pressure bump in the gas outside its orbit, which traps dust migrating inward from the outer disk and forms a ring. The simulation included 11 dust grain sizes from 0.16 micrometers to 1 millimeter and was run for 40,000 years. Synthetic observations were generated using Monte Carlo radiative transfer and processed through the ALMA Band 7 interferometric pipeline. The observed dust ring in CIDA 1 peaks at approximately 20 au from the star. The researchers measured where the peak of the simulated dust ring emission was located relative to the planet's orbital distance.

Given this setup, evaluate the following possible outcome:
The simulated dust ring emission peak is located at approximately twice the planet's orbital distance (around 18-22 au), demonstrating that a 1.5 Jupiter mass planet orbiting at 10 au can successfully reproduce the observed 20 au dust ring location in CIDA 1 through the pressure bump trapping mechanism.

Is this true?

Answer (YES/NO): YES